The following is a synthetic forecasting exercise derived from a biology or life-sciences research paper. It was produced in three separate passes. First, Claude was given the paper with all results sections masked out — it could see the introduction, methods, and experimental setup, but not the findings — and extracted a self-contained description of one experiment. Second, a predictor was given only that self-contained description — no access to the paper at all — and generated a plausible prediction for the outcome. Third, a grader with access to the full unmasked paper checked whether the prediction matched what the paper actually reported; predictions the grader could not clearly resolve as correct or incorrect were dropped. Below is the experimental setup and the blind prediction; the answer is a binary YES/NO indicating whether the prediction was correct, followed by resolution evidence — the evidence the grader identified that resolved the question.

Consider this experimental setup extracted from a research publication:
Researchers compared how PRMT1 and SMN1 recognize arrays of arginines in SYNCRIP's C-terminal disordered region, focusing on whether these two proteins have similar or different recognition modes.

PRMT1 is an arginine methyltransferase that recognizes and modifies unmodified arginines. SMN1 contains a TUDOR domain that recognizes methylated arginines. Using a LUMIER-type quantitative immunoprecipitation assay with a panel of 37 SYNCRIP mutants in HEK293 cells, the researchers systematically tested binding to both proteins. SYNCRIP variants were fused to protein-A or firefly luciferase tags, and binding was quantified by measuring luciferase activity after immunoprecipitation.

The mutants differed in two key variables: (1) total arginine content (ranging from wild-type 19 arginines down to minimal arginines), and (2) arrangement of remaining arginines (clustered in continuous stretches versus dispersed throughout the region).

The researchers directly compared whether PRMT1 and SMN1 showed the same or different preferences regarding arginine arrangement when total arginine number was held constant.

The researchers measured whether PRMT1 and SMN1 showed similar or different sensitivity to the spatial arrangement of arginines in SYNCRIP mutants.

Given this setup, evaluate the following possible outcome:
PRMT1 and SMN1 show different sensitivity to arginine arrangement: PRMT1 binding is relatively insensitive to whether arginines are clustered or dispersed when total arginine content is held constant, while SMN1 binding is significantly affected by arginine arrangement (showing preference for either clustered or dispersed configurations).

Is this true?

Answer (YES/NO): NO